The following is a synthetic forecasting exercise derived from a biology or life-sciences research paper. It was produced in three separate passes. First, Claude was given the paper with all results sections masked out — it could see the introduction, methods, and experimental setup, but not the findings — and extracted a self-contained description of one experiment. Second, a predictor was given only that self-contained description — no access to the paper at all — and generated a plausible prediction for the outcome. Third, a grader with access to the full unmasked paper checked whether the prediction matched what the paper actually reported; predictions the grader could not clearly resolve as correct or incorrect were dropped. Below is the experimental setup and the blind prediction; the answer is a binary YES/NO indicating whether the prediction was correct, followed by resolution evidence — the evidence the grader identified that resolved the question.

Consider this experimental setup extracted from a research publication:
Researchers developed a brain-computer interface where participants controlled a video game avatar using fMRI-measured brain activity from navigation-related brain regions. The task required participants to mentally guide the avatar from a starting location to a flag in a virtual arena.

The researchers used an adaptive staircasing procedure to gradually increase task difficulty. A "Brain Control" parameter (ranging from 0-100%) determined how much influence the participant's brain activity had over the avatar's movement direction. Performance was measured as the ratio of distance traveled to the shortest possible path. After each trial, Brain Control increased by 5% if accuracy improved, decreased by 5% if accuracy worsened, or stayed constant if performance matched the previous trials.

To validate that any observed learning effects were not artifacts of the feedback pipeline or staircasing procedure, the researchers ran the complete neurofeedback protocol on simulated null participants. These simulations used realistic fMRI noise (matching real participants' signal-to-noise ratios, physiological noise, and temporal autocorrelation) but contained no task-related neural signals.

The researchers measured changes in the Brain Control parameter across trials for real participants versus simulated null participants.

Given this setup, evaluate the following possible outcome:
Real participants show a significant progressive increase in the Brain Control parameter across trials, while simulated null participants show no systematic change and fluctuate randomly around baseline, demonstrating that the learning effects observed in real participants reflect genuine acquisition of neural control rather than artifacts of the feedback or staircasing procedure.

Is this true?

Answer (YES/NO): YES